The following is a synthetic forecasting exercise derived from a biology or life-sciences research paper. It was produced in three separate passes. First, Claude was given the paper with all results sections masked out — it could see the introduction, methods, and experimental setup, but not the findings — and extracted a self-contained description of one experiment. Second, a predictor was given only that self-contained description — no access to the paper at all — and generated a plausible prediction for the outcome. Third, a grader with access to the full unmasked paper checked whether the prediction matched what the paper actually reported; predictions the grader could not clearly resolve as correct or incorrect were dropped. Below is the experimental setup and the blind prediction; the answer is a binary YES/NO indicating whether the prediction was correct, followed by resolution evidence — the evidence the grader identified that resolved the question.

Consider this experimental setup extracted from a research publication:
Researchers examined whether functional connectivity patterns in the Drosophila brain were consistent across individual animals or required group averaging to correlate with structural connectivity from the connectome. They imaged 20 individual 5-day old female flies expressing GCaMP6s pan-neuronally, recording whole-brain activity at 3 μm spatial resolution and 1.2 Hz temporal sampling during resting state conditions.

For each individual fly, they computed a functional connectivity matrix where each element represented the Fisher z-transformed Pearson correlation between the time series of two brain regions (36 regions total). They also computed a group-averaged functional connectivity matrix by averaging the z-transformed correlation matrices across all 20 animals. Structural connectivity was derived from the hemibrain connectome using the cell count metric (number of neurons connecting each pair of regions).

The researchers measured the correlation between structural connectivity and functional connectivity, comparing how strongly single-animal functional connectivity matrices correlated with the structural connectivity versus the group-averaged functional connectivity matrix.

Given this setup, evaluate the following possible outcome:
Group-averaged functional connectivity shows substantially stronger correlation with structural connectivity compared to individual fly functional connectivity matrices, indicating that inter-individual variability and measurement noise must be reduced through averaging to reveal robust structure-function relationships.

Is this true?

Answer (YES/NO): NO